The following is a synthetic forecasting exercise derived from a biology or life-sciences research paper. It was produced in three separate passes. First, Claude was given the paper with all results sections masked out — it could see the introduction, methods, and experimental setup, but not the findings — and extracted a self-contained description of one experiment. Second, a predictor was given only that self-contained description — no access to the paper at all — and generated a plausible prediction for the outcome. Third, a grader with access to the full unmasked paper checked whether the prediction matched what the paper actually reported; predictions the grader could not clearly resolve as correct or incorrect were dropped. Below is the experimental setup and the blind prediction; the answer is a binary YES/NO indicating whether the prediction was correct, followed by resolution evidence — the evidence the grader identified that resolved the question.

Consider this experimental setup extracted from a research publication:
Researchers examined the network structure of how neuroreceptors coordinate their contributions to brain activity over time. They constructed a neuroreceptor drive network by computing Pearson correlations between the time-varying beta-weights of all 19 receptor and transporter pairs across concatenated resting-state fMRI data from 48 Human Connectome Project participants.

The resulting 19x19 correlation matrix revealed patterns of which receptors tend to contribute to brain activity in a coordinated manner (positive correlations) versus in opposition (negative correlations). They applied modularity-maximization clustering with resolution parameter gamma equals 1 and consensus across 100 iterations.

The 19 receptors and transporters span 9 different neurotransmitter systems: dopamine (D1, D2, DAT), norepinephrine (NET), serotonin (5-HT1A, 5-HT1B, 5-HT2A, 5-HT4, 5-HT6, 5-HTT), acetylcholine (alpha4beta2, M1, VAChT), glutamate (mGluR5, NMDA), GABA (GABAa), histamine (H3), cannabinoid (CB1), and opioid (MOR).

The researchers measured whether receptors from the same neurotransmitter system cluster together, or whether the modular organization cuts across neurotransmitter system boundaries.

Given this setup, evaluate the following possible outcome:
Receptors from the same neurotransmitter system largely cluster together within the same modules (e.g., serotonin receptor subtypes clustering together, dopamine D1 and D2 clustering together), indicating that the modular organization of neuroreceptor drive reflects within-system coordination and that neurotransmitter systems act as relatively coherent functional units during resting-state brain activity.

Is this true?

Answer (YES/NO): NO